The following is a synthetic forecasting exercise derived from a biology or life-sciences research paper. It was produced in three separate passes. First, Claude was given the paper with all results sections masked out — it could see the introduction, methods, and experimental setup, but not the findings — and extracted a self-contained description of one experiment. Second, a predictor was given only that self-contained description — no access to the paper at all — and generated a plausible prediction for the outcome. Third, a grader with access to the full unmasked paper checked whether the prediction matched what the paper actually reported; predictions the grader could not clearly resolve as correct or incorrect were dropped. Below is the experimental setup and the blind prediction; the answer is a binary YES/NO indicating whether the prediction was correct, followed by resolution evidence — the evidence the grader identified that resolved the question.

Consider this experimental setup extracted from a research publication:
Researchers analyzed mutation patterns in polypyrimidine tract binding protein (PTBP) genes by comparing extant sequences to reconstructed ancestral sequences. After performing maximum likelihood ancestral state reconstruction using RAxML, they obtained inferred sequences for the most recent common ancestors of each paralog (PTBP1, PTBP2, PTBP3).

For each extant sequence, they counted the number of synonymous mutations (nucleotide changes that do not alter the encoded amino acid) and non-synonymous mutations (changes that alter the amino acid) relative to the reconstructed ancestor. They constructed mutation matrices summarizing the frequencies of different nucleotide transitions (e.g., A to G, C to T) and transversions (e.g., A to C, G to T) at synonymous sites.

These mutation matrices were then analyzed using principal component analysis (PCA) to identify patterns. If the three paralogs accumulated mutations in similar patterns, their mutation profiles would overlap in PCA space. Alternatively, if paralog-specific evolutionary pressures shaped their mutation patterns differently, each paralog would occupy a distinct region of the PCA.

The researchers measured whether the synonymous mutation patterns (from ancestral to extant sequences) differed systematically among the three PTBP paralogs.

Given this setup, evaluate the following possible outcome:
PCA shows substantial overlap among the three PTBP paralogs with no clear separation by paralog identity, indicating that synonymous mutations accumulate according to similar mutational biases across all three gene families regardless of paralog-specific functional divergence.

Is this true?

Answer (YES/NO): NO